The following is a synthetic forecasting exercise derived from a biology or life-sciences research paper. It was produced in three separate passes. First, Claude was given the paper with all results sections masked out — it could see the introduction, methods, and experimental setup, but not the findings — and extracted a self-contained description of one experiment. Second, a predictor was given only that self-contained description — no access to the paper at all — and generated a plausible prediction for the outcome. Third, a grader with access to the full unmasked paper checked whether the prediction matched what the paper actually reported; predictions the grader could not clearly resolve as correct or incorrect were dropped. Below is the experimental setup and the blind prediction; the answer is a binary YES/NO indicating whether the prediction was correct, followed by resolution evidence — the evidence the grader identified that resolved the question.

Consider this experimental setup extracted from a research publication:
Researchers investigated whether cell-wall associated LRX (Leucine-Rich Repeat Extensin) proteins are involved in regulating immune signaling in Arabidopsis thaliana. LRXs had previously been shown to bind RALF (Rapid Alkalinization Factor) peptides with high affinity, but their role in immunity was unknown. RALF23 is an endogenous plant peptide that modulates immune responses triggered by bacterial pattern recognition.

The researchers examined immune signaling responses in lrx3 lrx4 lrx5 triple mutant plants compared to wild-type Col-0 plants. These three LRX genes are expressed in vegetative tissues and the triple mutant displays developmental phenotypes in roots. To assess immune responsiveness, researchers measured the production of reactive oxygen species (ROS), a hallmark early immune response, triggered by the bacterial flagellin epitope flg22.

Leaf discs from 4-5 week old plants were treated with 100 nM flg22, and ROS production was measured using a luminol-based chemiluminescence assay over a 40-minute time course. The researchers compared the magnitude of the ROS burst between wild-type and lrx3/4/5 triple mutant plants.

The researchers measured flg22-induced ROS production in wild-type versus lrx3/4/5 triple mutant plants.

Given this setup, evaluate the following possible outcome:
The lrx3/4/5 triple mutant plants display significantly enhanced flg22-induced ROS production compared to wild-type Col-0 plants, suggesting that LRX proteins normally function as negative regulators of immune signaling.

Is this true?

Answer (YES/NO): NO